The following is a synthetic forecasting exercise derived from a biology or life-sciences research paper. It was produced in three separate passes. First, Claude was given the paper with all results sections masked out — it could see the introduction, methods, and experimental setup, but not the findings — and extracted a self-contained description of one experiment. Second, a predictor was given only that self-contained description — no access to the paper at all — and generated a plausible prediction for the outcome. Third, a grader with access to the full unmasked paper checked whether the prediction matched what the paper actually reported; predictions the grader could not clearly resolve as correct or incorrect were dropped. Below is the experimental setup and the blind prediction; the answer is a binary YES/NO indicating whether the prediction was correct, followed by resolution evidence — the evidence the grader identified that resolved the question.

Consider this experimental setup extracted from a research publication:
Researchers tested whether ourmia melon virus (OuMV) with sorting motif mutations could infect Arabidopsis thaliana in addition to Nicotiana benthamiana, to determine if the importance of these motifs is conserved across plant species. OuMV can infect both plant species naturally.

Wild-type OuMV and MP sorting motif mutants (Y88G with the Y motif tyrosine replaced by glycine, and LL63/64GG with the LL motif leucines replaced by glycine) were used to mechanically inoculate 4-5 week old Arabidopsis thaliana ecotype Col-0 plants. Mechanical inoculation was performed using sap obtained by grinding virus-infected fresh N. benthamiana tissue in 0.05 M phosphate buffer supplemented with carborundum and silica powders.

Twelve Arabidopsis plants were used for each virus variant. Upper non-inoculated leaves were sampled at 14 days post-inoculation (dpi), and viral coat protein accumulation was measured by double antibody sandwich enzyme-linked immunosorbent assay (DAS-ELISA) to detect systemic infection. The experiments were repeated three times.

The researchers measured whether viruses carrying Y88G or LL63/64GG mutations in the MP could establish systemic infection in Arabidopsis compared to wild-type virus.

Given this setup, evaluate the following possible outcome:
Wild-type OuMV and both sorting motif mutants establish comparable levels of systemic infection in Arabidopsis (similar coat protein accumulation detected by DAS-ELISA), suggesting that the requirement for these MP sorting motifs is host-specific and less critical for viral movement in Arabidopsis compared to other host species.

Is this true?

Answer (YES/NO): NO